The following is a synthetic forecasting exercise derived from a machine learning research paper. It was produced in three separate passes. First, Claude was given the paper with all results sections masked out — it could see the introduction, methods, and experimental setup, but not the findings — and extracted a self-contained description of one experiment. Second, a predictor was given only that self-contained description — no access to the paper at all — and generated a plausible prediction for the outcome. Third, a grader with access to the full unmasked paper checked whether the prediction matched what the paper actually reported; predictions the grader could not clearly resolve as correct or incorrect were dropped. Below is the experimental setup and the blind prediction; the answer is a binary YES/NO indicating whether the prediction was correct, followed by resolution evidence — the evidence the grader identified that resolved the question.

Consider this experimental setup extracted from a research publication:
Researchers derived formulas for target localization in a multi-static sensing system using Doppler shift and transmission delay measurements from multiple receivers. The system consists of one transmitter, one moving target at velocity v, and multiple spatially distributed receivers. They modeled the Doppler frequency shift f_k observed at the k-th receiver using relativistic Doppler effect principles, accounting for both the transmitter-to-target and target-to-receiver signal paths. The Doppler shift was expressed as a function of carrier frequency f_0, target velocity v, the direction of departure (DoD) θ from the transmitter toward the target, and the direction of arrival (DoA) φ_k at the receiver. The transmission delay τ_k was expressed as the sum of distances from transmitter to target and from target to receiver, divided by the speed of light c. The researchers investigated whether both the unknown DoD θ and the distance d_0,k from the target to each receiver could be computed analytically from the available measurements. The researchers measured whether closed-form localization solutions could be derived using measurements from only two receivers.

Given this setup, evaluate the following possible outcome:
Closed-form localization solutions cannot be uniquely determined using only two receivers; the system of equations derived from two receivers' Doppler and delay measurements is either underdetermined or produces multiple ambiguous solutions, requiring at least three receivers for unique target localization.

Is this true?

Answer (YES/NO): NO